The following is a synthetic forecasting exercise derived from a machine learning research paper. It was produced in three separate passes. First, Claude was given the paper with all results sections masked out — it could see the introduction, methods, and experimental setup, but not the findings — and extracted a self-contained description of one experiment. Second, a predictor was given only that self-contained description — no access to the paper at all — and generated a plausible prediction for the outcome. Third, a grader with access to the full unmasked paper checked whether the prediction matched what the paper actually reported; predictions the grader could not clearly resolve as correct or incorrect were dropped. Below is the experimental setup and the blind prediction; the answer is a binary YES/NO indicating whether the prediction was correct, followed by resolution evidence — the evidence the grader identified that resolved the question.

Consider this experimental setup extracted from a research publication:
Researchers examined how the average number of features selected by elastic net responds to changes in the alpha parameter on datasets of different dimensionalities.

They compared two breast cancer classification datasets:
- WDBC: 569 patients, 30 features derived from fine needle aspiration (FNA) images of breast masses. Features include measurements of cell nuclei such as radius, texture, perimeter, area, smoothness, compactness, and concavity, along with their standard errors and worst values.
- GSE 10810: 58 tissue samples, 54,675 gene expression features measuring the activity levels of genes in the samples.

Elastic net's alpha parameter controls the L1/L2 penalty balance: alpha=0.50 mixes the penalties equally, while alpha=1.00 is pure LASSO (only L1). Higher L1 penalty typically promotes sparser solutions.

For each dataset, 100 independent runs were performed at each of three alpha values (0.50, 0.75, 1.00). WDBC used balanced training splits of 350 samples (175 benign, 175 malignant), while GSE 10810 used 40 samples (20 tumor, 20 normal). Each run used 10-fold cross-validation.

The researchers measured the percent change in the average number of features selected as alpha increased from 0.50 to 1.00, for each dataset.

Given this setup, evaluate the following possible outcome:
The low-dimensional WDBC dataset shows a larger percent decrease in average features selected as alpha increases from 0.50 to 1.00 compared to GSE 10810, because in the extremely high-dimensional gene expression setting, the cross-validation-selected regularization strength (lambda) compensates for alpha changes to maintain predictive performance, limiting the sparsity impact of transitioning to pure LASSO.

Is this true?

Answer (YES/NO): NO